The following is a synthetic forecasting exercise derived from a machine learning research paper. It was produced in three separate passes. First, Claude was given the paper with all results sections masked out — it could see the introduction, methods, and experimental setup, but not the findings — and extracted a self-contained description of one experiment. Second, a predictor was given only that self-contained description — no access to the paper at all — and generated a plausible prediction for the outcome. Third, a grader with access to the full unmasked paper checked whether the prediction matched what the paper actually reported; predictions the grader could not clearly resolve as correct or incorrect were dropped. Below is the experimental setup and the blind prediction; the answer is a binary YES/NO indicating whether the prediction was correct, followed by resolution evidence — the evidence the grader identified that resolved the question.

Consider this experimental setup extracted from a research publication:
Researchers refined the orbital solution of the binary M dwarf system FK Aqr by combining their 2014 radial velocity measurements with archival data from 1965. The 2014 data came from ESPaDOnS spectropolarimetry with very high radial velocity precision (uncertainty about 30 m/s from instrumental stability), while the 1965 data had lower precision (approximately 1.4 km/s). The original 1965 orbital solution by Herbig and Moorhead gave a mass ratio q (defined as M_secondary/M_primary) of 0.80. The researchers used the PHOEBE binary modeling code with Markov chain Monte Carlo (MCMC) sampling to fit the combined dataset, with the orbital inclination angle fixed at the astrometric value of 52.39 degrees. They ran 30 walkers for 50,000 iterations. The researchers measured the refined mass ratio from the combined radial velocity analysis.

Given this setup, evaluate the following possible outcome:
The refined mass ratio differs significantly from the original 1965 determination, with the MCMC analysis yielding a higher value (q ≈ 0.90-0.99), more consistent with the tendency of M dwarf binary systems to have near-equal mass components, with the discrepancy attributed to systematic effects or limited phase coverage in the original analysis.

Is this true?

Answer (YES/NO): NO